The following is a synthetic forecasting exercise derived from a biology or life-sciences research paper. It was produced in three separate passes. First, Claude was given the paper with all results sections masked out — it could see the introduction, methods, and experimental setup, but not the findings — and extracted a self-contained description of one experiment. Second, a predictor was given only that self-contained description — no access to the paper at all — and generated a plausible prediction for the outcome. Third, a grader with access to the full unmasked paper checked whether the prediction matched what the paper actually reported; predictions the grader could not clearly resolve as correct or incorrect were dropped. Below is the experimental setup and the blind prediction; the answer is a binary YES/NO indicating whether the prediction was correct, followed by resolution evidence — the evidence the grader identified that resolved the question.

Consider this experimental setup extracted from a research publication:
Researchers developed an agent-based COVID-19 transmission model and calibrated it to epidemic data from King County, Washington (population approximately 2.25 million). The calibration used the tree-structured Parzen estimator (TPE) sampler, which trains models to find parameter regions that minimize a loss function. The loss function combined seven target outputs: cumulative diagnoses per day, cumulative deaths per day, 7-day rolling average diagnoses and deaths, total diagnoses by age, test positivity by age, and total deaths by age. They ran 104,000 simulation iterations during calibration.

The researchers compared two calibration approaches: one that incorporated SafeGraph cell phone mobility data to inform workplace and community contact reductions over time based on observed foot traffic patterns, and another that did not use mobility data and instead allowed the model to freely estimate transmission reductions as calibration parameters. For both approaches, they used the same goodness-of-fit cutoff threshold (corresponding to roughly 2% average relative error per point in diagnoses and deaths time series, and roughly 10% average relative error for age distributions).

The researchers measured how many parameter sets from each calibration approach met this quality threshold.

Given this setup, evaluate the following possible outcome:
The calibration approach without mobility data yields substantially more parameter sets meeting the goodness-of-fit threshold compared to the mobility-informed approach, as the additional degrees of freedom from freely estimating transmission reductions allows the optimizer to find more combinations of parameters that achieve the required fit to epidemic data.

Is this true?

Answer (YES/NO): NO